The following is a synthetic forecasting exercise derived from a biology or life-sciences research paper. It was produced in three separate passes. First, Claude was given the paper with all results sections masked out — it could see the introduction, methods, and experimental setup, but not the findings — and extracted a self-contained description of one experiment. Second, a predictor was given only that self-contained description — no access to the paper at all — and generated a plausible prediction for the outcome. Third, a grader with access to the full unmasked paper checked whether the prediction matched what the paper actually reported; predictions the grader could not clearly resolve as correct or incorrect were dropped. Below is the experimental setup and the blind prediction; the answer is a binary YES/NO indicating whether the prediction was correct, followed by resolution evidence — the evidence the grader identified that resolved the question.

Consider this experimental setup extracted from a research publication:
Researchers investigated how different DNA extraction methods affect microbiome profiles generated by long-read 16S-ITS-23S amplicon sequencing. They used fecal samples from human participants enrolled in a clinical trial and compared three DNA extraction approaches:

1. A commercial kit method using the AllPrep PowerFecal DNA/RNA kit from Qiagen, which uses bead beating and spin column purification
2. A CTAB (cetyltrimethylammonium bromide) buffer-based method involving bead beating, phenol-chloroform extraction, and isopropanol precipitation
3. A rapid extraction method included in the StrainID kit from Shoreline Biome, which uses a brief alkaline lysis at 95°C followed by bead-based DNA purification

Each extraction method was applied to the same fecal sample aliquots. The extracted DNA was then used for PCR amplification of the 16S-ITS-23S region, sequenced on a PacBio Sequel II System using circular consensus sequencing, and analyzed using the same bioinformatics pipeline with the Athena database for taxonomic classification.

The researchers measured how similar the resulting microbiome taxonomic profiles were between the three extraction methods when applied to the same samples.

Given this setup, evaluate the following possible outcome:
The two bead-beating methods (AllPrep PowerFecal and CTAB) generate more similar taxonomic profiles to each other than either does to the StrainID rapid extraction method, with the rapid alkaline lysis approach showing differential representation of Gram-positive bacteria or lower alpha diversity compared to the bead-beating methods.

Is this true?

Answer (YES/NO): NO